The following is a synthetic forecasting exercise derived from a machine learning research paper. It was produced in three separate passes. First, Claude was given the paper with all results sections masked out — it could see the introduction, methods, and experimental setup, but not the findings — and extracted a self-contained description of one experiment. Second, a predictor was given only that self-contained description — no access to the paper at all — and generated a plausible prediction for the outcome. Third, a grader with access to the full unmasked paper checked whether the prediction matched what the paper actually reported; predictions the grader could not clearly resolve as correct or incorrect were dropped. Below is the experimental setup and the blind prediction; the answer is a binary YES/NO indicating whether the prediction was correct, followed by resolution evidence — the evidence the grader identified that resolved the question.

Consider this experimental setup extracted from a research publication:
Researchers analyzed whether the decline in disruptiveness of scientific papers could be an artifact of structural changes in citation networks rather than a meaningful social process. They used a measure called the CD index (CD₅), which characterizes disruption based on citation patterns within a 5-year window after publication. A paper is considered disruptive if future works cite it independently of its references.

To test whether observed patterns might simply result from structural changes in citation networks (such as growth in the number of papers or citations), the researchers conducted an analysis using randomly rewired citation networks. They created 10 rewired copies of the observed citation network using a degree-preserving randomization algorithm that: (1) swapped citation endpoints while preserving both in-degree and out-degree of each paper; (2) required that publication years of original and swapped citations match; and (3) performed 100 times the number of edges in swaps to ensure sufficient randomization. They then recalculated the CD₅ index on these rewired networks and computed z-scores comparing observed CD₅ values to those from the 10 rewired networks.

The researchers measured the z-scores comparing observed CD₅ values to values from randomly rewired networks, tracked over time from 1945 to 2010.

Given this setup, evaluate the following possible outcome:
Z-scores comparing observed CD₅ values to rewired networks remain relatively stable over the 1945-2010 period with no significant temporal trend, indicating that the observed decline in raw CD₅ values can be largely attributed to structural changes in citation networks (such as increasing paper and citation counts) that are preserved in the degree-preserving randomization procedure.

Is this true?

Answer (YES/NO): NO